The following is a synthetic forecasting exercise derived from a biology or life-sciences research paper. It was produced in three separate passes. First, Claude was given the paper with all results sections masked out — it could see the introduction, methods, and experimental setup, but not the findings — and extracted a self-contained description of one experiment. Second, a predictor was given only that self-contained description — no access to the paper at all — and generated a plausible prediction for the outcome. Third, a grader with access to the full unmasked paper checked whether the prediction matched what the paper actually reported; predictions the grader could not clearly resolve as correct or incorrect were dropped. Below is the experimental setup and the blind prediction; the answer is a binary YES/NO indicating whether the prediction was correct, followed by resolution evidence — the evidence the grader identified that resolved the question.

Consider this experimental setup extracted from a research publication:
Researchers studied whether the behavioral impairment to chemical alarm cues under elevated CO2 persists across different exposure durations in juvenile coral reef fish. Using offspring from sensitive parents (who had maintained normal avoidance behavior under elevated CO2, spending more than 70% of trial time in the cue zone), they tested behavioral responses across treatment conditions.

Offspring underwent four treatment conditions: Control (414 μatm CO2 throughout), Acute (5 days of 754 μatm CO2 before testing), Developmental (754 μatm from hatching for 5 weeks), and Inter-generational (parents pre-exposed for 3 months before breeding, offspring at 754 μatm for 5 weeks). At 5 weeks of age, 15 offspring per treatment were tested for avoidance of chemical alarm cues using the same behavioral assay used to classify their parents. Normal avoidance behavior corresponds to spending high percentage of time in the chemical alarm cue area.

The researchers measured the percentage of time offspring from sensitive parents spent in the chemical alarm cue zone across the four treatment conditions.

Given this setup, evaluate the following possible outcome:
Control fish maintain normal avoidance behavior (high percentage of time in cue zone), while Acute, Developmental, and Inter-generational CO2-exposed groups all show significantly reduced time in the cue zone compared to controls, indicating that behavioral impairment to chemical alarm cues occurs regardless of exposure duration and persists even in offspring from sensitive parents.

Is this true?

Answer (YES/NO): NO